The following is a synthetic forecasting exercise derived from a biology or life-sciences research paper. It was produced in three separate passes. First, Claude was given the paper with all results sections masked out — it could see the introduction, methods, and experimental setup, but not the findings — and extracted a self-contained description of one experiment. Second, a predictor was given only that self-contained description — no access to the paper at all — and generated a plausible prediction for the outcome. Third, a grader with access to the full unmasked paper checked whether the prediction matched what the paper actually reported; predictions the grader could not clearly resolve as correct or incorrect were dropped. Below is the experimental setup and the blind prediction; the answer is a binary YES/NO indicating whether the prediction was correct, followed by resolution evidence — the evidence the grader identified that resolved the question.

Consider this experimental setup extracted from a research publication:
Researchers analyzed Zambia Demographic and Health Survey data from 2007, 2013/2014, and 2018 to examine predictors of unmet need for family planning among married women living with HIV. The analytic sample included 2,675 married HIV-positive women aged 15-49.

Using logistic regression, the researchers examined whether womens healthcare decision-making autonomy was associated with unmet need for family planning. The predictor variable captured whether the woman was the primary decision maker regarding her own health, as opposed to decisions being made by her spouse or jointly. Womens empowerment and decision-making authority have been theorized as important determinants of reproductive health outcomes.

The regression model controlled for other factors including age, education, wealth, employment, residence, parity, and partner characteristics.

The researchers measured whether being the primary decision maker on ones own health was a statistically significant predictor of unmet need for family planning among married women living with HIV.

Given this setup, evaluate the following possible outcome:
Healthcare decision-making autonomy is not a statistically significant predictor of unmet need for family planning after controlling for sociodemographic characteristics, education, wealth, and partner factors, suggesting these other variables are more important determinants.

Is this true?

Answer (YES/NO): YES